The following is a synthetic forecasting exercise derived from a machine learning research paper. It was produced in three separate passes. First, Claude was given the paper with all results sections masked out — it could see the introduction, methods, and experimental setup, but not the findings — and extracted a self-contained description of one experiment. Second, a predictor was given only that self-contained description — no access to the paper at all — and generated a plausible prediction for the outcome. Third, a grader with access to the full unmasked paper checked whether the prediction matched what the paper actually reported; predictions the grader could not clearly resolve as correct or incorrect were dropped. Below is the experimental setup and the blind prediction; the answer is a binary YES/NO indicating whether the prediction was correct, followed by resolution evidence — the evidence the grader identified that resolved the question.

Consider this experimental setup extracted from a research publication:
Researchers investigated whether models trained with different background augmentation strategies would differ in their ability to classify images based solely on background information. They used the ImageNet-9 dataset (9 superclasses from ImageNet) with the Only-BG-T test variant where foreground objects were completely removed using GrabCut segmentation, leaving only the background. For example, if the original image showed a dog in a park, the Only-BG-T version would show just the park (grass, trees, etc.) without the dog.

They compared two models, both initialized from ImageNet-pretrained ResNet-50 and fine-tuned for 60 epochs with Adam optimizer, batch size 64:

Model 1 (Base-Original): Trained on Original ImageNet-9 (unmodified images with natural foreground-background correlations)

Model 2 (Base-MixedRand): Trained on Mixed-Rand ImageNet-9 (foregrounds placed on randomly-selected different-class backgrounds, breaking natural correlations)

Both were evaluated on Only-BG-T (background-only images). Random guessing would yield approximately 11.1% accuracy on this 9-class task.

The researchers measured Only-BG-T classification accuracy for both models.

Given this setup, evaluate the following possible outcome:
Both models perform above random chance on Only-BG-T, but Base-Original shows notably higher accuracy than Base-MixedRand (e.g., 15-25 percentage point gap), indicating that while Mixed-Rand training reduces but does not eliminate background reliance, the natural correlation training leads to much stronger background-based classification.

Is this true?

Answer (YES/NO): NO